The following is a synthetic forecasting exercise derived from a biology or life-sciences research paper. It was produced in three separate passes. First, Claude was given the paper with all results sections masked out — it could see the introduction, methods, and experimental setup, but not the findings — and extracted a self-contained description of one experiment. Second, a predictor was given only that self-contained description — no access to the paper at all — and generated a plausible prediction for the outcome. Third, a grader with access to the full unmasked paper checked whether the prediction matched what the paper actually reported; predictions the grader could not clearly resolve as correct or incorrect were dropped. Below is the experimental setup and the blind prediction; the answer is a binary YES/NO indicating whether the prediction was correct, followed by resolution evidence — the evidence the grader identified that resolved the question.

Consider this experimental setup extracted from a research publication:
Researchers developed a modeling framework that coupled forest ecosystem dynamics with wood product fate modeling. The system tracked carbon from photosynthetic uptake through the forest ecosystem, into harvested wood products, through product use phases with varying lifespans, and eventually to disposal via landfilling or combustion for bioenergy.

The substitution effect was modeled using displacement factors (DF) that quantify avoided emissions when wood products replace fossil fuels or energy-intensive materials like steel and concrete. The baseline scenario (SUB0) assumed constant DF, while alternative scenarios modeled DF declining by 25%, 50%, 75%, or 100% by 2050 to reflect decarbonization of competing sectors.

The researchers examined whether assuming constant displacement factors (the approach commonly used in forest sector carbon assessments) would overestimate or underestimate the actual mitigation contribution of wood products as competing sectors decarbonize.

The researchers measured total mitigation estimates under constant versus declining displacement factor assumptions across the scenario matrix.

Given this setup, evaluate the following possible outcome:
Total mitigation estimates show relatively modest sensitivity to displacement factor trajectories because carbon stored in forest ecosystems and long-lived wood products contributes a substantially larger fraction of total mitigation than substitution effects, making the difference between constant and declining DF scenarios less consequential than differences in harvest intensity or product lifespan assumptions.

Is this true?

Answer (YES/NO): NO